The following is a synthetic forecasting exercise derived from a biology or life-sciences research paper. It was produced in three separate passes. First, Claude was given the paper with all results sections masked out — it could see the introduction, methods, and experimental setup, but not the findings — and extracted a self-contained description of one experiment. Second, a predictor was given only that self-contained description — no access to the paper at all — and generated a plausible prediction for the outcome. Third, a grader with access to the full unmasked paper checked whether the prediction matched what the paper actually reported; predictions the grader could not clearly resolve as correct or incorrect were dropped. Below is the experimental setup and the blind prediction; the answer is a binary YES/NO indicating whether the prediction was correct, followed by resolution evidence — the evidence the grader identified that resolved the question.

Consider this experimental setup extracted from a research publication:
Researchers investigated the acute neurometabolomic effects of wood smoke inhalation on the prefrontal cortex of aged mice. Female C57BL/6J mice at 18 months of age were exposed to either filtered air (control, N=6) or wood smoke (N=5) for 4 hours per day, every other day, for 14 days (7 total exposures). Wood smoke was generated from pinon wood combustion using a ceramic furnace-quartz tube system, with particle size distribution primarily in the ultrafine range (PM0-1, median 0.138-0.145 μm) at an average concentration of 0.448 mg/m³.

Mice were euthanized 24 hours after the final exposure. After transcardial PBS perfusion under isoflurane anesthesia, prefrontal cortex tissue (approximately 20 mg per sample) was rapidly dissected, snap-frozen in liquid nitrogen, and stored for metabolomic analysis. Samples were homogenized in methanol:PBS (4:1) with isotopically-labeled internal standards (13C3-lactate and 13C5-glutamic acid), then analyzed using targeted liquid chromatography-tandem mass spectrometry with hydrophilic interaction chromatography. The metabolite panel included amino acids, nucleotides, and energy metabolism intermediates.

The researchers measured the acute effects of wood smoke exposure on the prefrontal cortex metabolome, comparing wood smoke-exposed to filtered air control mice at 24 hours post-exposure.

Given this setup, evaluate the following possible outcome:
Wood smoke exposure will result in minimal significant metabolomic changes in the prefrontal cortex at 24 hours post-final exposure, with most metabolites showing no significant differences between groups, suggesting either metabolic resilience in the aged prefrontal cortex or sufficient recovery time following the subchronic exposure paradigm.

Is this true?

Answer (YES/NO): NO